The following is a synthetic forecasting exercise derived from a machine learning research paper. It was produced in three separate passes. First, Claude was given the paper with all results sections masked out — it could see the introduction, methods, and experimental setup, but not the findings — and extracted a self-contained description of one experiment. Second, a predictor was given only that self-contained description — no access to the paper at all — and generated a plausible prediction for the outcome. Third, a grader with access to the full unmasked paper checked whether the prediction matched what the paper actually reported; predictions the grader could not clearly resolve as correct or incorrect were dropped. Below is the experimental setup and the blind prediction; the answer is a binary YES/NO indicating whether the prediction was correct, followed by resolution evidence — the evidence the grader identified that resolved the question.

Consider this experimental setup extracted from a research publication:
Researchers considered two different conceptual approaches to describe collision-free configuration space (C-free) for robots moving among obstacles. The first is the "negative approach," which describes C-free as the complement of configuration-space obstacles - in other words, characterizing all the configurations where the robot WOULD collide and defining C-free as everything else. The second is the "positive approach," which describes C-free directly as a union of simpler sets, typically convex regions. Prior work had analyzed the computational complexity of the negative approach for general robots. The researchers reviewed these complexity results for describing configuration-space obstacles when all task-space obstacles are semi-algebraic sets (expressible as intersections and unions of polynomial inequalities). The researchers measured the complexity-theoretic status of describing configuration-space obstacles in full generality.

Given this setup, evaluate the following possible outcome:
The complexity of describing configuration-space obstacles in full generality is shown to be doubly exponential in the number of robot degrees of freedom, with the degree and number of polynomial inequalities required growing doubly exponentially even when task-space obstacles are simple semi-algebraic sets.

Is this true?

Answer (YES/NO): NO